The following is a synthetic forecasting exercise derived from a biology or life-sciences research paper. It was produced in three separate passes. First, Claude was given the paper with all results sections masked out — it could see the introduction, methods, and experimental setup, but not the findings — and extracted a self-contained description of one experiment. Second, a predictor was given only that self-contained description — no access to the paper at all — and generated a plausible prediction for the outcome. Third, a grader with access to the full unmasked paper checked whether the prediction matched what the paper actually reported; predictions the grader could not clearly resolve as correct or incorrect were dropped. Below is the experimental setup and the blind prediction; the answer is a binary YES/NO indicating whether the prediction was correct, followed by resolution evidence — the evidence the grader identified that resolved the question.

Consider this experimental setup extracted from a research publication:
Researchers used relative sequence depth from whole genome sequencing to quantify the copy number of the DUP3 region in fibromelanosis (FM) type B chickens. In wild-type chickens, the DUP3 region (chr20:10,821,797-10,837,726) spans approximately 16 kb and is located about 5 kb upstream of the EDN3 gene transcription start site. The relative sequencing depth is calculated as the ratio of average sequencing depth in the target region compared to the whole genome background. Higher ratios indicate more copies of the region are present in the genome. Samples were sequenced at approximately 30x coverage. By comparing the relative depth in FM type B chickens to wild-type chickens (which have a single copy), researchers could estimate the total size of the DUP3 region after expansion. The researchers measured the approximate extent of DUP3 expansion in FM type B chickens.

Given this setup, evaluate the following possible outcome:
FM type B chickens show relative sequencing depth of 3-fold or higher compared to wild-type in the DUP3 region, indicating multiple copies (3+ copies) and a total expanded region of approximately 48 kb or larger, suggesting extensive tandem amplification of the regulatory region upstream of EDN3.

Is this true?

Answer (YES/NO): YES